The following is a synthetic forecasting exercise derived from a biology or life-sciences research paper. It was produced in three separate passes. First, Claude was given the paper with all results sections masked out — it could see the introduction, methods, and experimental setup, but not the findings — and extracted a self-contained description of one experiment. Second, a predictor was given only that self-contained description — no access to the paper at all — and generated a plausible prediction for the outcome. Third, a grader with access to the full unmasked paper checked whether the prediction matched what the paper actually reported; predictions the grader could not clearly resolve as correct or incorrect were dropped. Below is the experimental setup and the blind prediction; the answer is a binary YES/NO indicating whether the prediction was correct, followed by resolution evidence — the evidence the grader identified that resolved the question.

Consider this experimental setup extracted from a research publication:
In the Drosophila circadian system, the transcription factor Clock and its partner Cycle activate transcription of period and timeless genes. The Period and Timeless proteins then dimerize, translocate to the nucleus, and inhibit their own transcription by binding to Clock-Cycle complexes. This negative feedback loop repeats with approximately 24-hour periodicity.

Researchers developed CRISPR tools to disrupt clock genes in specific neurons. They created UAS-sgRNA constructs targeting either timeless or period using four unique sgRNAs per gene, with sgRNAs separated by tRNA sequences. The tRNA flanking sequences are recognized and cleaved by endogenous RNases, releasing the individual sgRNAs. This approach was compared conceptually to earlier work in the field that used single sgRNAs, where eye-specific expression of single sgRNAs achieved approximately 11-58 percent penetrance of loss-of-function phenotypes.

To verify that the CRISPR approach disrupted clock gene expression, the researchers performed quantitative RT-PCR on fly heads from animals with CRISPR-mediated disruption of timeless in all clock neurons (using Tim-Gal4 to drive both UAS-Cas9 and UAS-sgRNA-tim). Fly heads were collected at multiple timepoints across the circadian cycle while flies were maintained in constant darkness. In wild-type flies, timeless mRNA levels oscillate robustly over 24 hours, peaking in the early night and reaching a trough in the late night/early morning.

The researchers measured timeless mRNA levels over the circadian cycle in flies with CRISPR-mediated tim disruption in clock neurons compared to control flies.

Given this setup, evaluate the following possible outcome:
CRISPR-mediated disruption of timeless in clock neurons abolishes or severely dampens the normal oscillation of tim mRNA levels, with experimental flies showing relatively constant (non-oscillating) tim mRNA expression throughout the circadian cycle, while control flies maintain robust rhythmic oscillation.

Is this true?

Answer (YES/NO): YES